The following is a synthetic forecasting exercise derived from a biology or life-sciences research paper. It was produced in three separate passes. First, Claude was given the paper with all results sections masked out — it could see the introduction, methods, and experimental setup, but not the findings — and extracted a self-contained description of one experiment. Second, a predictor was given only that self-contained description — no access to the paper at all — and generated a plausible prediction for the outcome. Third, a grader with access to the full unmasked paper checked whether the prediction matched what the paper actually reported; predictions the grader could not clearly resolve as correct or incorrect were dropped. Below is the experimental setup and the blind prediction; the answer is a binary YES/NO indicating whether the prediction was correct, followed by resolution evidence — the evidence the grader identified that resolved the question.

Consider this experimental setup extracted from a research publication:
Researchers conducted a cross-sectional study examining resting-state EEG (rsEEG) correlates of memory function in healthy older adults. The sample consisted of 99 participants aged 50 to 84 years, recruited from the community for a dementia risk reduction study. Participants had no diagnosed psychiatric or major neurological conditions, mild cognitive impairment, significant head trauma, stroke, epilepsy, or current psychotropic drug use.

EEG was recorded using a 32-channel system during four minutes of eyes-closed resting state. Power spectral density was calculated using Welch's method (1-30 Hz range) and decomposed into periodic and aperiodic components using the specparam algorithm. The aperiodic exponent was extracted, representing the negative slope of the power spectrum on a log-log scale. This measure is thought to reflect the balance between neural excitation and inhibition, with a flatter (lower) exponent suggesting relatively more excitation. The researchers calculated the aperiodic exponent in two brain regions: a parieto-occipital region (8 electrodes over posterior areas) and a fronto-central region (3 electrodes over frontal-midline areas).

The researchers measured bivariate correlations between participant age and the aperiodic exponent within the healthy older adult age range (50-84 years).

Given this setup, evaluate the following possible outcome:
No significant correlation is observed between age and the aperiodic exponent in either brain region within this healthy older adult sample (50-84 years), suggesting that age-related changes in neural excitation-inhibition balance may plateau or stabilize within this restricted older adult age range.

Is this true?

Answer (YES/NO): YES